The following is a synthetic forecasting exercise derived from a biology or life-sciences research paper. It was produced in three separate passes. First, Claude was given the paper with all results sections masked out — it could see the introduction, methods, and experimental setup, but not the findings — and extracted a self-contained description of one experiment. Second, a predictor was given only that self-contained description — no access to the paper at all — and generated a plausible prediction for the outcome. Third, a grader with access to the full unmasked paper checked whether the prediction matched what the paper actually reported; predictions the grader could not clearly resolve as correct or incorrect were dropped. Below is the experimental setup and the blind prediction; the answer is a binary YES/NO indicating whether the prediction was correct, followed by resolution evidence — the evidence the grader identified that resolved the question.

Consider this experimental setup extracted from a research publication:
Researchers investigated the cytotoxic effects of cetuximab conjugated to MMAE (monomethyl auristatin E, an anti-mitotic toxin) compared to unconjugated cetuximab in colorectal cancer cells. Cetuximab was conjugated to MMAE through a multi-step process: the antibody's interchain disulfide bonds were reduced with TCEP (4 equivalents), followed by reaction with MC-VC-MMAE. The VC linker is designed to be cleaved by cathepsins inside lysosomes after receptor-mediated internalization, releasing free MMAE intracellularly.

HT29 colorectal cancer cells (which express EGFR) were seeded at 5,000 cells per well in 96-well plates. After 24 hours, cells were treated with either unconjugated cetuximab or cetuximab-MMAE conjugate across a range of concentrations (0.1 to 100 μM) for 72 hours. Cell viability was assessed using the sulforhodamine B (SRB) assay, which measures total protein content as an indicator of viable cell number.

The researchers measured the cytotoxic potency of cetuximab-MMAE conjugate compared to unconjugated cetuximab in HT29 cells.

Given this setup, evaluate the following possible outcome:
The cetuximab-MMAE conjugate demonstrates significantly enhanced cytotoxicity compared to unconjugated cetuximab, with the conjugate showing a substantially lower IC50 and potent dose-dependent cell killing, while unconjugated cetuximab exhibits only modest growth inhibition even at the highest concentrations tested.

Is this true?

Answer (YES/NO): YES